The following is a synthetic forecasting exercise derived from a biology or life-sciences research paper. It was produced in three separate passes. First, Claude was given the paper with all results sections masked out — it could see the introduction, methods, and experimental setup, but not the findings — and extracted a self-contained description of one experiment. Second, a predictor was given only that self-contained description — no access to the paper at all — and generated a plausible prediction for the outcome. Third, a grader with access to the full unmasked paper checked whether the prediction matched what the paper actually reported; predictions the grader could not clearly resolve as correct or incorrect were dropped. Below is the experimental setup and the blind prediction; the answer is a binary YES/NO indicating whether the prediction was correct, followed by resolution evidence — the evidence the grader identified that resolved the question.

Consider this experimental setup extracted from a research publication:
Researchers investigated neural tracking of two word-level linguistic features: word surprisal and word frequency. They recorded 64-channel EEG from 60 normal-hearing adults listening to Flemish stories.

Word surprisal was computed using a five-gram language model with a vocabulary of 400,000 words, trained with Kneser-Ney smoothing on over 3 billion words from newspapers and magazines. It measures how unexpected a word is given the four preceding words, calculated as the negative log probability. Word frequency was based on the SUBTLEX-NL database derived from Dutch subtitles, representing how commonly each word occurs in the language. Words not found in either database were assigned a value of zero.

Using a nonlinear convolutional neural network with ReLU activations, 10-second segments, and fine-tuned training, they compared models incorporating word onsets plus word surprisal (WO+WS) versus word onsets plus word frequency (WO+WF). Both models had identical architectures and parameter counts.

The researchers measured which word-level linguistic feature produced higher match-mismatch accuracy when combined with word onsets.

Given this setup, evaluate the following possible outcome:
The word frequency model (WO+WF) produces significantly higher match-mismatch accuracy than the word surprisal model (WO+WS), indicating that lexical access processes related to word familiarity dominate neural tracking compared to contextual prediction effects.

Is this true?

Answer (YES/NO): NO